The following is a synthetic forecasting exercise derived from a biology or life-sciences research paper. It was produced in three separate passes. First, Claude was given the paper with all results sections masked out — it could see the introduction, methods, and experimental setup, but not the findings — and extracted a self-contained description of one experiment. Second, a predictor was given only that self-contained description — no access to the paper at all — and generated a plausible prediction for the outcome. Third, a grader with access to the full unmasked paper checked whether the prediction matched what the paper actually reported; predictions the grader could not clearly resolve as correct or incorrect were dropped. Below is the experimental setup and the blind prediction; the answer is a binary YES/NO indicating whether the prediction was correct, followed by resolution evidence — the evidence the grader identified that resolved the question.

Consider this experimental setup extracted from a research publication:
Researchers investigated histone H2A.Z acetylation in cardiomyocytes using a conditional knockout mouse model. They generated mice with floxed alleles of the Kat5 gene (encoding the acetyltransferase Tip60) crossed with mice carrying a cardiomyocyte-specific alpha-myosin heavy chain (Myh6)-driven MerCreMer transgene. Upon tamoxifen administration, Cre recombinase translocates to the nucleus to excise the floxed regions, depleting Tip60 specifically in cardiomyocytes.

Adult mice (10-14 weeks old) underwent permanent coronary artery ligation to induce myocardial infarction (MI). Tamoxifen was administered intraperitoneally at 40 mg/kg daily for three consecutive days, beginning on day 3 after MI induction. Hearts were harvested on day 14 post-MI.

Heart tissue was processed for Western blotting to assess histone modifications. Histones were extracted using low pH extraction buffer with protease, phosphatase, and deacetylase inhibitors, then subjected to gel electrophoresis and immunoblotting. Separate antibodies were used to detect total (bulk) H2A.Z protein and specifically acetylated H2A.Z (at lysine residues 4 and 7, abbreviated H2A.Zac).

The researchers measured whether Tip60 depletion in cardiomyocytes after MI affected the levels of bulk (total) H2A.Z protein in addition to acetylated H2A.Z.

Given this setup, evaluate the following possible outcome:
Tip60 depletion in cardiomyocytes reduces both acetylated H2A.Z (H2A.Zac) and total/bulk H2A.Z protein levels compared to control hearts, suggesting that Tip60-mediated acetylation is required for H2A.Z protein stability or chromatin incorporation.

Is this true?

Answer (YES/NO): NO